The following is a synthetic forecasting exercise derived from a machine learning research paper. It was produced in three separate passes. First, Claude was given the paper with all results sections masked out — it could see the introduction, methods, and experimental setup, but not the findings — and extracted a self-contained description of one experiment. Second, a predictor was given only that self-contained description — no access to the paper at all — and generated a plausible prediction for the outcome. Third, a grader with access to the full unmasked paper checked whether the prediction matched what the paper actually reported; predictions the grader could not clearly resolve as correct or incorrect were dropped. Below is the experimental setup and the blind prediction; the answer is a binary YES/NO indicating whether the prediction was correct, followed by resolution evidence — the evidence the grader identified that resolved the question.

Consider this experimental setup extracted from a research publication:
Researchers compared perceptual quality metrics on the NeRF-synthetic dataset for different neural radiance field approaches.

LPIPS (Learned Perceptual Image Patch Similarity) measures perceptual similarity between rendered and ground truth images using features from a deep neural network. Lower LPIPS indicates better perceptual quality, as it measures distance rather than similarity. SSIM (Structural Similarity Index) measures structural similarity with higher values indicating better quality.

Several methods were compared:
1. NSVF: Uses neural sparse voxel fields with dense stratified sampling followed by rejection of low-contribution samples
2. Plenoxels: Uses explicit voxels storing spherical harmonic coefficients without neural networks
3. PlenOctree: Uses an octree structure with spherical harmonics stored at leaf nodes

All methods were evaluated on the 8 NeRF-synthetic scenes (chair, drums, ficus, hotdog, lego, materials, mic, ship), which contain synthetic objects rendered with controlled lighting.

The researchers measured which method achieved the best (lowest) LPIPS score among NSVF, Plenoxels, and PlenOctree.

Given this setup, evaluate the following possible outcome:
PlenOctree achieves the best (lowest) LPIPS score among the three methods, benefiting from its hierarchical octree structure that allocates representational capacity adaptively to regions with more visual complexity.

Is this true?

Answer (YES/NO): NO